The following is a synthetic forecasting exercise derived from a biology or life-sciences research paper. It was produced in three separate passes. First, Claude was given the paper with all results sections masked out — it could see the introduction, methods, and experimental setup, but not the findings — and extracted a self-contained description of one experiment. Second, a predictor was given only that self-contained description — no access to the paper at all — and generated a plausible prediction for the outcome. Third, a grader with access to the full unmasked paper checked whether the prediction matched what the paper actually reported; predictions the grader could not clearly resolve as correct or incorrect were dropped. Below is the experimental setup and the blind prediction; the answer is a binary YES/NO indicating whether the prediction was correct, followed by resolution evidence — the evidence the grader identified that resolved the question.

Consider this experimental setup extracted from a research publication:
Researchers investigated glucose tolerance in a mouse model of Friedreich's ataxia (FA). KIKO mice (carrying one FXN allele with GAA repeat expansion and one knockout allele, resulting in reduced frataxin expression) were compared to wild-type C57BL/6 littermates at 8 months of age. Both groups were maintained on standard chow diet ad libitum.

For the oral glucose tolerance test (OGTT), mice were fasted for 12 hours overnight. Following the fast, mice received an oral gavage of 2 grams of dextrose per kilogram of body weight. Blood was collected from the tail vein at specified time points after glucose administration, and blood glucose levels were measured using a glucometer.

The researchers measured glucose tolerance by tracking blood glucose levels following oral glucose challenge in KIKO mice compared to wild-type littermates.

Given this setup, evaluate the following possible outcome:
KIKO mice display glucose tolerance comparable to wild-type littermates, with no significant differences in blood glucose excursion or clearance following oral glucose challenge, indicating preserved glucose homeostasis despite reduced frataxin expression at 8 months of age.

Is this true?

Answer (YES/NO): NO